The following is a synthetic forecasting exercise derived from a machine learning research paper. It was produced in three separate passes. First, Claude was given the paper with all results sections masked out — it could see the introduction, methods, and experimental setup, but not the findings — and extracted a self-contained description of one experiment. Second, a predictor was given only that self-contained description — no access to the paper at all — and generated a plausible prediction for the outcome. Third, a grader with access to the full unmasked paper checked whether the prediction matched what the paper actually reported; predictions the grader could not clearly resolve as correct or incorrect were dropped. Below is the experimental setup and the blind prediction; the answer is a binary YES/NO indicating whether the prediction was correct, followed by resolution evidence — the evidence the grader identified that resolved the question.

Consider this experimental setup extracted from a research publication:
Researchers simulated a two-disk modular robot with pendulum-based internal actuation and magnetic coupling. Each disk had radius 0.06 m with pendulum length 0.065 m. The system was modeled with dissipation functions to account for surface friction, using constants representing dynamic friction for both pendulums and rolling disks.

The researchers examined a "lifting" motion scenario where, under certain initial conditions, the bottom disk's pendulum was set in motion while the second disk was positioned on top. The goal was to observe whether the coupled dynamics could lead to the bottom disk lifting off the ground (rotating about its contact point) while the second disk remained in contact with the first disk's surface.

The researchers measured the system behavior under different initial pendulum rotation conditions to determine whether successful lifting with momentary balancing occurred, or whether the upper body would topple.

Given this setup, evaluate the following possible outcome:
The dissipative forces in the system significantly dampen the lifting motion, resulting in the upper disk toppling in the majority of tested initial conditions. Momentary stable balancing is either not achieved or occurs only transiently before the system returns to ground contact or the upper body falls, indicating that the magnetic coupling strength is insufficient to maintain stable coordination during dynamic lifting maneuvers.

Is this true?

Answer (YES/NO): NO